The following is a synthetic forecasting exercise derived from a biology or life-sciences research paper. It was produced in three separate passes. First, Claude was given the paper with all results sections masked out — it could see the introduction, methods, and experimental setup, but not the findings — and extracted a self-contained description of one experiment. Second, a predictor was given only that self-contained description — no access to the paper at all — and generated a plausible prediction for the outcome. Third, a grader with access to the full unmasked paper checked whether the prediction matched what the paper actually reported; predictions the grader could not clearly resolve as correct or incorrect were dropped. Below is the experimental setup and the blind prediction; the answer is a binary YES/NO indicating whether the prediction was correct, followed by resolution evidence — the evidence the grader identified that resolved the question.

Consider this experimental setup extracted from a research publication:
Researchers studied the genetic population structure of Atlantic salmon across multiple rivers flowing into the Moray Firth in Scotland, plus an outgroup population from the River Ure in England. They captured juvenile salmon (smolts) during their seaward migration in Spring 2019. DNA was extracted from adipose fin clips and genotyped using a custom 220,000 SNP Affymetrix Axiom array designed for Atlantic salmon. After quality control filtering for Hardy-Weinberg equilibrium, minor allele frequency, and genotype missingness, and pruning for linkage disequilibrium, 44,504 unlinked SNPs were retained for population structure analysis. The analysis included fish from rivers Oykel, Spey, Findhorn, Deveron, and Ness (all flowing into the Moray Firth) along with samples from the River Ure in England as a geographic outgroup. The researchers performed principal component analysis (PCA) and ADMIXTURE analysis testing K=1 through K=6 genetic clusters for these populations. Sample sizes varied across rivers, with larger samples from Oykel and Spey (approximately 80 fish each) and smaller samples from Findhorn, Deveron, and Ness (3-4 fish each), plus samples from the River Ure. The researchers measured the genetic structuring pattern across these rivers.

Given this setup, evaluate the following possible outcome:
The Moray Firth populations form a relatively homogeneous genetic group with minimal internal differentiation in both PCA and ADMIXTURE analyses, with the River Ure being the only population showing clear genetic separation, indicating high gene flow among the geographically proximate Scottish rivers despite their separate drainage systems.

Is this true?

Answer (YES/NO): NO